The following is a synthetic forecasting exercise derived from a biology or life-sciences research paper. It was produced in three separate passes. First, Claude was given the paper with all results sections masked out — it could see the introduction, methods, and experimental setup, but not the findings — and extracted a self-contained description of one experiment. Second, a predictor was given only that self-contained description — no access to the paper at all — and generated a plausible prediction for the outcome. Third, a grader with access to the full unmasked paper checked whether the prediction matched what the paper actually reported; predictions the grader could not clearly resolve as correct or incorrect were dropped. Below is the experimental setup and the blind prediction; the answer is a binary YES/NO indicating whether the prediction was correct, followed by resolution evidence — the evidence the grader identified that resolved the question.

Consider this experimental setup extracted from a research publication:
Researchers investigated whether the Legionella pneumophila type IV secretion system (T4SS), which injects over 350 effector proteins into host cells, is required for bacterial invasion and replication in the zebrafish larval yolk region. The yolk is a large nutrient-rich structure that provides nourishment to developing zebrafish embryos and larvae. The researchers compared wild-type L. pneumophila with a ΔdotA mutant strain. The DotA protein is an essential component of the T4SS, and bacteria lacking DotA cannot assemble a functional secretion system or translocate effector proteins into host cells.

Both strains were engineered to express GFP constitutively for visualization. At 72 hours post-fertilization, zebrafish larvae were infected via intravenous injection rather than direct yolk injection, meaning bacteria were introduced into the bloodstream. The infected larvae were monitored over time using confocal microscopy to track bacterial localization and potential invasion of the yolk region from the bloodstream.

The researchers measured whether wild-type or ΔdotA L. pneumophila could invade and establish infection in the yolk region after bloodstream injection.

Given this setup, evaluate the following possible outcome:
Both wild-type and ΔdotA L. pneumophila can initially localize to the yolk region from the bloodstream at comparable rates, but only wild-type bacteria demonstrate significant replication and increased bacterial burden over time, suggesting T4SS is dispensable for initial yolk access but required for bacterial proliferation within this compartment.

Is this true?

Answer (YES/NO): NO